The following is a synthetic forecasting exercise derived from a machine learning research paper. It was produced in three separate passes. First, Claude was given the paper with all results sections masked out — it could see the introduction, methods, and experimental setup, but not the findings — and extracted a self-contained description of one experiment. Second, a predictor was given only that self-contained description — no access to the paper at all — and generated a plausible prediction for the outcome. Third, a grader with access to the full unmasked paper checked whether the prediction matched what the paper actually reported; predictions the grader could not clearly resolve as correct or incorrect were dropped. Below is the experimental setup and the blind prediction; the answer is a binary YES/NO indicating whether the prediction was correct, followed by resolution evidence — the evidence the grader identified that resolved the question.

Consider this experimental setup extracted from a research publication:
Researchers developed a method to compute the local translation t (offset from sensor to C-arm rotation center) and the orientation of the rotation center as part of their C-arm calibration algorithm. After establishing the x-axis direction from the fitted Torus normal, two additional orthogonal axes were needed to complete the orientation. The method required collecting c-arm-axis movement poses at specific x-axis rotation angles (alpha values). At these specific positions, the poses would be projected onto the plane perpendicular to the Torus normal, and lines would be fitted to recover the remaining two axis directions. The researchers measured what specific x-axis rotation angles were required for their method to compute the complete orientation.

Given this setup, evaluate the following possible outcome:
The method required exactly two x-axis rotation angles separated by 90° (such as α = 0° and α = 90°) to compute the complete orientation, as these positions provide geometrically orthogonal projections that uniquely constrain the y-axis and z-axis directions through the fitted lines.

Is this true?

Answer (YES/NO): NO